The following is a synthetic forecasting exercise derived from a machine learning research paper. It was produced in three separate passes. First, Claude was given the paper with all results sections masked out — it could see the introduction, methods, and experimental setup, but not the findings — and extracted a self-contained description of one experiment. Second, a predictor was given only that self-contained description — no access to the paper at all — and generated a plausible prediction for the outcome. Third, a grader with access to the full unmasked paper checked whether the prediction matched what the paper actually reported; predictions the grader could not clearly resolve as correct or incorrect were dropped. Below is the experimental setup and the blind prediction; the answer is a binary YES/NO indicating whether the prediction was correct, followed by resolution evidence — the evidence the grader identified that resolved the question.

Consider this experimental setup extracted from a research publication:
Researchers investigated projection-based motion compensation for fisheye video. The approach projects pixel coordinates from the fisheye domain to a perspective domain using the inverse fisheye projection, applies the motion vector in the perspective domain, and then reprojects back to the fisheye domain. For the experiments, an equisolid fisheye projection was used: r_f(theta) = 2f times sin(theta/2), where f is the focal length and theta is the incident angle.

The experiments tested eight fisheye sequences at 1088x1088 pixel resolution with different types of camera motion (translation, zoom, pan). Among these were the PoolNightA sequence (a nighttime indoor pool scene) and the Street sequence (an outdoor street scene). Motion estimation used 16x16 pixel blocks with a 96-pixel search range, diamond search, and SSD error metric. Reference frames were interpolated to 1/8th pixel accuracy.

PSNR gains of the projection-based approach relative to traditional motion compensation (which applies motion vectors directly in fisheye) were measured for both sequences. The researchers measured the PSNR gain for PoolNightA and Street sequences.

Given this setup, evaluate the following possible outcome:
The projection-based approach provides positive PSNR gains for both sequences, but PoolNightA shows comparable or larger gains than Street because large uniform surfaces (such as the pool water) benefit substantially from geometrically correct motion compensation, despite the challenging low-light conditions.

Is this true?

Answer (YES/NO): NO